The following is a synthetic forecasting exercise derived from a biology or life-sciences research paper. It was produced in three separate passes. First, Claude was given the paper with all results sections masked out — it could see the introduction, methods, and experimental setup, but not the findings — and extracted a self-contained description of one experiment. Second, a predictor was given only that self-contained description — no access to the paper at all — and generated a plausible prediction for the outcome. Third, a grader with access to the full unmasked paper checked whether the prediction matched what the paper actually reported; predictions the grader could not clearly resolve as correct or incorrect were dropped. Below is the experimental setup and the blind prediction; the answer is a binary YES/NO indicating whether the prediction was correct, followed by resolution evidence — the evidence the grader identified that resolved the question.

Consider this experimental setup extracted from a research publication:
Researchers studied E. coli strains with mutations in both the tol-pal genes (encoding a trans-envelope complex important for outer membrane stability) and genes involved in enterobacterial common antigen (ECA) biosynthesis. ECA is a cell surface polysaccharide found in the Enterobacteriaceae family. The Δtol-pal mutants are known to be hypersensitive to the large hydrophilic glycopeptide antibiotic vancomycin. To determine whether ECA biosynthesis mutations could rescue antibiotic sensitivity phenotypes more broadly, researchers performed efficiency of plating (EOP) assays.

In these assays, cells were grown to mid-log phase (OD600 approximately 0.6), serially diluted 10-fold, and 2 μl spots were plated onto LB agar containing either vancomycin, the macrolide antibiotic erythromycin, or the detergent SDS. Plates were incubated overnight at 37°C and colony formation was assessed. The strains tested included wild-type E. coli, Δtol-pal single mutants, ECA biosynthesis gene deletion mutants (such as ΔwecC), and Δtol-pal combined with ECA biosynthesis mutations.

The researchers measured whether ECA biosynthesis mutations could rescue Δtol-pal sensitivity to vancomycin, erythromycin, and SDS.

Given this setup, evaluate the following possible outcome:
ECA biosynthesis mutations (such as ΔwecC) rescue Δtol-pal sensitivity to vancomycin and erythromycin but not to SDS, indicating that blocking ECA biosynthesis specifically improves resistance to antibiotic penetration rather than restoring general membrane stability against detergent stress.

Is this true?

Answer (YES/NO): NO